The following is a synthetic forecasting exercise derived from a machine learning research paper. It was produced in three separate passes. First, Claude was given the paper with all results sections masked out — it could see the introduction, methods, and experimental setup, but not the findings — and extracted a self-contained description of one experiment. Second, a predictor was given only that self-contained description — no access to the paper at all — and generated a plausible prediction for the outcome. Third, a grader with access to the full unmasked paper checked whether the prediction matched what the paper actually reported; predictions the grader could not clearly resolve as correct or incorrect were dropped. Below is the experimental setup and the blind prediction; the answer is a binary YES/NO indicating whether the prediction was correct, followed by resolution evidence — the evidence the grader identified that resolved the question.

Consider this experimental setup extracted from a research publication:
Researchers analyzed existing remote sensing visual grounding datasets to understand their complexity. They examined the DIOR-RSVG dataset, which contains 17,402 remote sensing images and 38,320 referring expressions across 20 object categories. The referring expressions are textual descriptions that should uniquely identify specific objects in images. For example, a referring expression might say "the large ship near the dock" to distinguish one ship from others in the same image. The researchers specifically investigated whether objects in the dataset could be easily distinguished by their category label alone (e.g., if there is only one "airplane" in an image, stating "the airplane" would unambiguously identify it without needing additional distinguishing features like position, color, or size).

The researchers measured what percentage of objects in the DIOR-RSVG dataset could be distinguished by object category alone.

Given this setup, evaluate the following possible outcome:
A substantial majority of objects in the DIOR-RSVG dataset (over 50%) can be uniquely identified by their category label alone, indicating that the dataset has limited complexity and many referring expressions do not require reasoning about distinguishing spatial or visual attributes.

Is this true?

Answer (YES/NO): NO